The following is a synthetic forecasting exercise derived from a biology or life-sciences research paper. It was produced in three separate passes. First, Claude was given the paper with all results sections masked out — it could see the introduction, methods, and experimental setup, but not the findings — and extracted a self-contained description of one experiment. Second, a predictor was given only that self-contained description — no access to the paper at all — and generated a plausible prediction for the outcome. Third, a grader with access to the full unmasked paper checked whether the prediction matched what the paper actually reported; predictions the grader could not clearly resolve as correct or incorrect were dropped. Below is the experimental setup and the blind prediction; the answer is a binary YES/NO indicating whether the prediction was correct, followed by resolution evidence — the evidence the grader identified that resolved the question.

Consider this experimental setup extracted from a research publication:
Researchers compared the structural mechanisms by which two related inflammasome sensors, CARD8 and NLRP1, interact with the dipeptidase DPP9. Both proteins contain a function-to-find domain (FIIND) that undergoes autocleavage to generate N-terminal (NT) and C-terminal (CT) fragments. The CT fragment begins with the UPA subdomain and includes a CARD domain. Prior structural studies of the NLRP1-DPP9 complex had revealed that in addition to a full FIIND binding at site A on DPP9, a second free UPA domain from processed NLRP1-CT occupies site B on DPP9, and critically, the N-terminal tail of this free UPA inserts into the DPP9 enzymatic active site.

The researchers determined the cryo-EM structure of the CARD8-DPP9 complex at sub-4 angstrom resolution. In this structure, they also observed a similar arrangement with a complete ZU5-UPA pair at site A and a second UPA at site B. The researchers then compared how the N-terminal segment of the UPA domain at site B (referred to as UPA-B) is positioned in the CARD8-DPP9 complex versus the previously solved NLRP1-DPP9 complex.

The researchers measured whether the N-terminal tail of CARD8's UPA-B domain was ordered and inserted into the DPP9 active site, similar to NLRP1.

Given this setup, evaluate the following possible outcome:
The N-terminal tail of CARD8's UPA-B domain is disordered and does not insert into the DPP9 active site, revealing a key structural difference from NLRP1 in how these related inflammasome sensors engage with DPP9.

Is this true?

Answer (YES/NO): YES